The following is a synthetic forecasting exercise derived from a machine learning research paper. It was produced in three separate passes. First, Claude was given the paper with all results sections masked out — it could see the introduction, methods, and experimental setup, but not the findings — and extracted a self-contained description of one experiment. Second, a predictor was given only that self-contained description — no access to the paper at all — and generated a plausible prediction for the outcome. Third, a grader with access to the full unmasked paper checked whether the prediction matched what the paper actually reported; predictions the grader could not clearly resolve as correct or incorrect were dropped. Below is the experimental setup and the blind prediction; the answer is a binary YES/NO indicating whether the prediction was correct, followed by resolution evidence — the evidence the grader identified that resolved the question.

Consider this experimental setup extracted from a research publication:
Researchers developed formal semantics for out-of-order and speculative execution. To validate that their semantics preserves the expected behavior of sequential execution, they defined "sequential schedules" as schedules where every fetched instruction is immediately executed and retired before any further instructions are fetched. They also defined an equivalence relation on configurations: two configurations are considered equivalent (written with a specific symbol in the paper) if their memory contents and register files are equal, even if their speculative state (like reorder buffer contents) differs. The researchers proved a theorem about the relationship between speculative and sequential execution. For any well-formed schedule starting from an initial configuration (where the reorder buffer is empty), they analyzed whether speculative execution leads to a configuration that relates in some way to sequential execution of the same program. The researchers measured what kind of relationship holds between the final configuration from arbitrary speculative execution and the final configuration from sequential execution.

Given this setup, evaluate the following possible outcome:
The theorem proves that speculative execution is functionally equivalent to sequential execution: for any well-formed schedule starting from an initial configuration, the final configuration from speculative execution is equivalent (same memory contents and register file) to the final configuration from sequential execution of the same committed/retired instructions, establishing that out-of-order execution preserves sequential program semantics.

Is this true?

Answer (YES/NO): YES